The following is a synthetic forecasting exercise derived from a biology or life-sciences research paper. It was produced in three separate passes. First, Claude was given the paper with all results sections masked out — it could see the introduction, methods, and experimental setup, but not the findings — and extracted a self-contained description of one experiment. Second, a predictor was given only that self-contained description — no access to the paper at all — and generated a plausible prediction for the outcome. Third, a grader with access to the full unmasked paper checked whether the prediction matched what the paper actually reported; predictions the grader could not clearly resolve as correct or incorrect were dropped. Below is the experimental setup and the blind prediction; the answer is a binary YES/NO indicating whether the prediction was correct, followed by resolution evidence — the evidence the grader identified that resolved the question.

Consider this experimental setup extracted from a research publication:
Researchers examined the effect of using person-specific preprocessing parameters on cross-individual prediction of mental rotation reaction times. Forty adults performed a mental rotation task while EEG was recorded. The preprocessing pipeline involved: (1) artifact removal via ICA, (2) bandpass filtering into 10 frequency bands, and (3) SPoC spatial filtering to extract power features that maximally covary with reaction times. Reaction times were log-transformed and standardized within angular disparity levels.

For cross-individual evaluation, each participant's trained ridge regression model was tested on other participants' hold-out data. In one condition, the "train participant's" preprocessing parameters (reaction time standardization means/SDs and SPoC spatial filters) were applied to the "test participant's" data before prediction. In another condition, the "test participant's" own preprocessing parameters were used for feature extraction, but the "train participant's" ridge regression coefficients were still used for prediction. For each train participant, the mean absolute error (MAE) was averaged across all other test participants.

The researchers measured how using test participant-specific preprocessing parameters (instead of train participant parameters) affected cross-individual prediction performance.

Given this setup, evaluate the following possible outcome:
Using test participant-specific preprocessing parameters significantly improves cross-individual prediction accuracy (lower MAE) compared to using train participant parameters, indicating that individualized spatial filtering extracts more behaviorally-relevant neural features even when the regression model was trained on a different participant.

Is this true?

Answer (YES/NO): YES